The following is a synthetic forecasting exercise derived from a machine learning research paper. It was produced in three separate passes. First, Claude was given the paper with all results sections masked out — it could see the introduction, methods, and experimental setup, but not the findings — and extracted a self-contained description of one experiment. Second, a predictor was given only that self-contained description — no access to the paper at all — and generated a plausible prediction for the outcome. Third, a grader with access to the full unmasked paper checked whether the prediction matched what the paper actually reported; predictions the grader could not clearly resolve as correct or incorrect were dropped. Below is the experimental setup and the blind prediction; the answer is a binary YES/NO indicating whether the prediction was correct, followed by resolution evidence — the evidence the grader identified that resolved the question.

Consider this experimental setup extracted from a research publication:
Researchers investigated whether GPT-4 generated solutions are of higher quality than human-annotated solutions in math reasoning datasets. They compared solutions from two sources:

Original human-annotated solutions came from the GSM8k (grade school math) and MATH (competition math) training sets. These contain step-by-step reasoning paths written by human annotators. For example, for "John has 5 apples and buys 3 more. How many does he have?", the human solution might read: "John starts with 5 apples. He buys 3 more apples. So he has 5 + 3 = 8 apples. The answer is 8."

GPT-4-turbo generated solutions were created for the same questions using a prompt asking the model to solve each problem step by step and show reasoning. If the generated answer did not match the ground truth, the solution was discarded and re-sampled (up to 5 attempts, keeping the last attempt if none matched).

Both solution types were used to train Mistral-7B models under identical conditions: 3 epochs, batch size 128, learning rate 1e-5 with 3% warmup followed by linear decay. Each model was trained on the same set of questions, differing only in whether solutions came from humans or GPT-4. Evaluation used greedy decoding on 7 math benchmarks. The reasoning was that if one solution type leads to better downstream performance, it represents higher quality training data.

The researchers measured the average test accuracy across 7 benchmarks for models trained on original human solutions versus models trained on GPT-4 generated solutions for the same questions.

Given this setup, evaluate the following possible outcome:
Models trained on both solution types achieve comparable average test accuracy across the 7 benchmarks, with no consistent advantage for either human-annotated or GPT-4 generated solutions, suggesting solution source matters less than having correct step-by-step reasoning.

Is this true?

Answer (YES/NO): NO